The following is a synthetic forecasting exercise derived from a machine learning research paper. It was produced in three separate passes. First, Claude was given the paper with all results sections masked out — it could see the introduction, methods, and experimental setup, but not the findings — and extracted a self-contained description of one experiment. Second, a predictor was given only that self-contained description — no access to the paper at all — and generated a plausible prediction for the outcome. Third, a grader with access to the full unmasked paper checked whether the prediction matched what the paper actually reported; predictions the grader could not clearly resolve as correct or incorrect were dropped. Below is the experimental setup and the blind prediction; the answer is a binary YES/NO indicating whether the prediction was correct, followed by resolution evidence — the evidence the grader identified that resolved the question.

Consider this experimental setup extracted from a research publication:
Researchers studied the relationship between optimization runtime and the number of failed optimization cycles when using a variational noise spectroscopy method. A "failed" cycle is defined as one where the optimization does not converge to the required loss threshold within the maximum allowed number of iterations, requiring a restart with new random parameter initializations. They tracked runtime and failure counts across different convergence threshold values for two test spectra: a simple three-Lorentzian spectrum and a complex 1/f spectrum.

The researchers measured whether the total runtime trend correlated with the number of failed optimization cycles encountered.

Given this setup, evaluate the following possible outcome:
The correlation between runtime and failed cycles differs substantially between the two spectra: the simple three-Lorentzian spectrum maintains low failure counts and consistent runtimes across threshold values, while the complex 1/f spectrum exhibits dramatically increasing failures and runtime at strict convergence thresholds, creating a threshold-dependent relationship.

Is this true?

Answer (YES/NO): NO